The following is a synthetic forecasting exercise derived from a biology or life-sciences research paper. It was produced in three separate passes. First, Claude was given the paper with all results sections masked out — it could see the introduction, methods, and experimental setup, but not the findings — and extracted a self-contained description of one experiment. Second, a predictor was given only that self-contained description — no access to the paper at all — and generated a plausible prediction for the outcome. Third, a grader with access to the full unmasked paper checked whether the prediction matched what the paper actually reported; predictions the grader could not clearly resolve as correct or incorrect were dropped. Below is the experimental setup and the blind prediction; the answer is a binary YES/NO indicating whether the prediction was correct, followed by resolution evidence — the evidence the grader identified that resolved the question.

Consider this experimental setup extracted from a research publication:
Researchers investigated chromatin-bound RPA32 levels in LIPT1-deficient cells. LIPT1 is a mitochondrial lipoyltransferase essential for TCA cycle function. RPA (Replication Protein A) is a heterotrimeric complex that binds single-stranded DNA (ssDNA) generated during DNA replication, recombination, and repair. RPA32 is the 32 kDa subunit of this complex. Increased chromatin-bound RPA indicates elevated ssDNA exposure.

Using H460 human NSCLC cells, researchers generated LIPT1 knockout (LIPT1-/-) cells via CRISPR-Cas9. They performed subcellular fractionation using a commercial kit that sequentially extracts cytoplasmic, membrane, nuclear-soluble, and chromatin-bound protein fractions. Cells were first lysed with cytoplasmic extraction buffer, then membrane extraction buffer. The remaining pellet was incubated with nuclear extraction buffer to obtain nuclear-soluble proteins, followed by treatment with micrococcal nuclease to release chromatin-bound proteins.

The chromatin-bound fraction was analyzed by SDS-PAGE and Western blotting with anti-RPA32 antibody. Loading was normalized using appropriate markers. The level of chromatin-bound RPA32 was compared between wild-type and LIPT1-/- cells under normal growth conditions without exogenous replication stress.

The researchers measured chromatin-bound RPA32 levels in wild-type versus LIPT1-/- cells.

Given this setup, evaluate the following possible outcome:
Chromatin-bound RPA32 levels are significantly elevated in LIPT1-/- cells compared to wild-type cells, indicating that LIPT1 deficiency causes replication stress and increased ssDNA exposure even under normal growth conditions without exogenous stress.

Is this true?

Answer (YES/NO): YES